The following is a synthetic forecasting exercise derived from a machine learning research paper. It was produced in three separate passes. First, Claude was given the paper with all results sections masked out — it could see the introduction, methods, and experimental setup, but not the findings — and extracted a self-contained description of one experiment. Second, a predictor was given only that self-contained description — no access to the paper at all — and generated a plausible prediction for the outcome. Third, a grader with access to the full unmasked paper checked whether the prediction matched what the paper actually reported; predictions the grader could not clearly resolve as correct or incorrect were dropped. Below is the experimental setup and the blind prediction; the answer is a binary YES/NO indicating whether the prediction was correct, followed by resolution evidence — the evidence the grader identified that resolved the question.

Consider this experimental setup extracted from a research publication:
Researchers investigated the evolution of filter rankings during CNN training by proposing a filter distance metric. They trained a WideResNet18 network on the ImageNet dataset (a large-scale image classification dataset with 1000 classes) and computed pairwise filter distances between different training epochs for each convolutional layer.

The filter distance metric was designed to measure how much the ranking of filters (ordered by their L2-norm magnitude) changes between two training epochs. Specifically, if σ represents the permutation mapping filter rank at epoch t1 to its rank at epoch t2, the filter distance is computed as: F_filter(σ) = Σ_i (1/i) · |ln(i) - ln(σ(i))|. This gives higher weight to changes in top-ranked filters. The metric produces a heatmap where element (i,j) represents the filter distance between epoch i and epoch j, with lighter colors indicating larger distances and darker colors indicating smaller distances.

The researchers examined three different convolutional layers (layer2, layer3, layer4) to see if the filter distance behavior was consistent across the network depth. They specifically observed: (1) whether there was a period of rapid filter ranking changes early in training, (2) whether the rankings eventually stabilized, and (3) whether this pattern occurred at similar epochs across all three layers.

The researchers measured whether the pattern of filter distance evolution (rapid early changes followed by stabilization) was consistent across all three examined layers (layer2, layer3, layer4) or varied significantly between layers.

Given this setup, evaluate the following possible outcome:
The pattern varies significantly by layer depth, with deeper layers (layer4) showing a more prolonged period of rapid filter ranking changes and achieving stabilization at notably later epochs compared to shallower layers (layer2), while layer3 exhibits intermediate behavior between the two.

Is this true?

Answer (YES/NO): NO